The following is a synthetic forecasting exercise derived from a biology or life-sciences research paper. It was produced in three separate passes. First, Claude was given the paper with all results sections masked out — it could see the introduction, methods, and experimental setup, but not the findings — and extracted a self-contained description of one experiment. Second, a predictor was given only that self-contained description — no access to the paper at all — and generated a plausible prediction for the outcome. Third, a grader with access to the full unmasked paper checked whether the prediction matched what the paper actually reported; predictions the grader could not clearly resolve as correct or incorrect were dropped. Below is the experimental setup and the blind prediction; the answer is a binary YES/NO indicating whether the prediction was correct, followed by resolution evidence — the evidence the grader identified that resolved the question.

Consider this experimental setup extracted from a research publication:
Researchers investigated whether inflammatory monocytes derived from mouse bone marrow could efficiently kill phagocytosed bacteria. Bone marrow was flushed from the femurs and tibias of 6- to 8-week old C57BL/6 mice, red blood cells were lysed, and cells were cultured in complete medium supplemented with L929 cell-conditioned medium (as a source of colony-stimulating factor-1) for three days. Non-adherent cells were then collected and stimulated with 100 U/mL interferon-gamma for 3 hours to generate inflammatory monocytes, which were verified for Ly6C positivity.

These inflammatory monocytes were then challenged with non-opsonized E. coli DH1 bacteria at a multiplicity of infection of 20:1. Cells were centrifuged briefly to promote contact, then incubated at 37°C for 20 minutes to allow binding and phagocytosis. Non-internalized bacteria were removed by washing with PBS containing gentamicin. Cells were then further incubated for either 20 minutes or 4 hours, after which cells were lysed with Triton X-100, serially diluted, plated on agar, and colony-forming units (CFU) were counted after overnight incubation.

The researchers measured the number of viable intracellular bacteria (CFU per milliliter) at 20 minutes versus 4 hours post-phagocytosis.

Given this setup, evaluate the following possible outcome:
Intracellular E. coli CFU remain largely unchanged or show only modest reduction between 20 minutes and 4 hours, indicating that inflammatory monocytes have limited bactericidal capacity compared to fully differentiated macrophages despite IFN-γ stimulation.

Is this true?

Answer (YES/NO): NO